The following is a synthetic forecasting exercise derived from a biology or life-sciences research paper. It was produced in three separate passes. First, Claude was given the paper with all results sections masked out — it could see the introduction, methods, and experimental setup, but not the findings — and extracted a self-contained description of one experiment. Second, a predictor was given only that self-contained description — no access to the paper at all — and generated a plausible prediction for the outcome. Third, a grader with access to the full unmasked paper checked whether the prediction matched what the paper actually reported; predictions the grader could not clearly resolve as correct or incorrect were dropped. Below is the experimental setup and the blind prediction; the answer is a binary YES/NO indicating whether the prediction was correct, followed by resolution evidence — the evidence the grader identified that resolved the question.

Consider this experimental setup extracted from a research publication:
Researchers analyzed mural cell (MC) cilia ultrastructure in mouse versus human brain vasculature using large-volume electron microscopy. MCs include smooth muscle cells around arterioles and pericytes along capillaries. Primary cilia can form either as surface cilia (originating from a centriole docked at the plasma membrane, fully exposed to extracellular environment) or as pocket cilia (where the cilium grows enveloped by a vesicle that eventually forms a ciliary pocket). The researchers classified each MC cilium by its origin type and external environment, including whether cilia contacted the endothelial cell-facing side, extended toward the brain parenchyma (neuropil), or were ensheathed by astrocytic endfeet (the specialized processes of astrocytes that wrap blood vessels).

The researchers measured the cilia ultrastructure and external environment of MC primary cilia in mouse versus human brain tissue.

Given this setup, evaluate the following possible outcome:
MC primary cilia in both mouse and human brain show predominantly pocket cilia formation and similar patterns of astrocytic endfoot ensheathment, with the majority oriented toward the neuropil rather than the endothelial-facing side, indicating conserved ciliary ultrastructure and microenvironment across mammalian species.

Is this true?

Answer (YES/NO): NO